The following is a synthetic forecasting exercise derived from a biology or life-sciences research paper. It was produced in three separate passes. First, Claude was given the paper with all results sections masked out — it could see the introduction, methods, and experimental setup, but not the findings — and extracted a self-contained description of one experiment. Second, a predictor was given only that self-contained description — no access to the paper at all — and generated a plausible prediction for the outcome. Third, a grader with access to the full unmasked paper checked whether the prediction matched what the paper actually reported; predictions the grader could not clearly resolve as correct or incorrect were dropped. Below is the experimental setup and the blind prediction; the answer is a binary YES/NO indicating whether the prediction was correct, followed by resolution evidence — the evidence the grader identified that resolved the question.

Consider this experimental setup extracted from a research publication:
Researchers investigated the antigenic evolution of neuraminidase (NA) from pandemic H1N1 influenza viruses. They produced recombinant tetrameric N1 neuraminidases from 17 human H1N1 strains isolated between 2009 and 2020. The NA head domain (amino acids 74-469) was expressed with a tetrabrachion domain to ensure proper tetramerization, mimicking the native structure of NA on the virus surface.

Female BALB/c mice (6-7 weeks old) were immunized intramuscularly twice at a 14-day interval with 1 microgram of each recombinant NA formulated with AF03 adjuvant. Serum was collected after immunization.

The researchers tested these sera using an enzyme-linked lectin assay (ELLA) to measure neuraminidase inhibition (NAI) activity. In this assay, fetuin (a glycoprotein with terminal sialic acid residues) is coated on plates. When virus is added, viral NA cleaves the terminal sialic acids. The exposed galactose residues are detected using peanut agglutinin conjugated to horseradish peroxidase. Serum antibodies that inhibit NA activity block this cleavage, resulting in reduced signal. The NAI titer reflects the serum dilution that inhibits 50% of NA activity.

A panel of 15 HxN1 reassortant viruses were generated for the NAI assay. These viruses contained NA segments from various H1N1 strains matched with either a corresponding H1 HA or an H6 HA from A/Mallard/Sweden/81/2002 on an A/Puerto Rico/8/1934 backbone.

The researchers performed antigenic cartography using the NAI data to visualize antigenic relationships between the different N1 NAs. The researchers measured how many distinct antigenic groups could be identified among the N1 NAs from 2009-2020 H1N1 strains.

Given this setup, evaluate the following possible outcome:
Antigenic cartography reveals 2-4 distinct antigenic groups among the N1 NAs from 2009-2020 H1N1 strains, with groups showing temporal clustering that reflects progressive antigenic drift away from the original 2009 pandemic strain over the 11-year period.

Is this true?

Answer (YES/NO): YES